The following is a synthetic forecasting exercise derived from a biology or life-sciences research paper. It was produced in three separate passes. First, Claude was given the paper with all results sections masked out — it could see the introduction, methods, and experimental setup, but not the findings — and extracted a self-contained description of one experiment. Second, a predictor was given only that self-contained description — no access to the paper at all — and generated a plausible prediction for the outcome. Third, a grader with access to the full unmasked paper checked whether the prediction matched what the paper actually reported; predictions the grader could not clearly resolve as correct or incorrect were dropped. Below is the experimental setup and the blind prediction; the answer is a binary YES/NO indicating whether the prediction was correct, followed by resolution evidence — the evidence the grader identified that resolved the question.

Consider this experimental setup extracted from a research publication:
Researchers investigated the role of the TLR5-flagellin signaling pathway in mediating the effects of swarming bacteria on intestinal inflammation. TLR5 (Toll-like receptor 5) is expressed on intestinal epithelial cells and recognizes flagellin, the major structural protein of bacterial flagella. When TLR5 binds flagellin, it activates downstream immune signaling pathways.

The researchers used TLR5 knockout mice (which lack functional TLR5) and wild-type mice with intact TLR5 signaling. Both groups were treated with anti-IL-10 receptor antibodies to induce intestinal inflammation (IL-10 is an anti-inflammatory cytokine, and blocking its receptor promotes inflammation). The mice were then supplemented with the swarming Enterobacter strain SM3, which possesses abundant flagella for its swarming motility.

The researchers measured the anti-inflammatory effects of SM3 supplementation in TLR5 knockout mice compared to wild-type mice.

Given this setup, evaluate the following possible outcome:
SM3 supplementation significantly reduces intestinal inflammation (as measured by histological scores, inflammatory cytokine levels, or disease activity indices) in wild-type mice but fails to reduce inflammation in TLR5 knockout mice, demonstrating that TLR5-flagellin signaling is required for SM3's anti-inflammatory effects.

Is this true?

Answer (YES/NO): NO